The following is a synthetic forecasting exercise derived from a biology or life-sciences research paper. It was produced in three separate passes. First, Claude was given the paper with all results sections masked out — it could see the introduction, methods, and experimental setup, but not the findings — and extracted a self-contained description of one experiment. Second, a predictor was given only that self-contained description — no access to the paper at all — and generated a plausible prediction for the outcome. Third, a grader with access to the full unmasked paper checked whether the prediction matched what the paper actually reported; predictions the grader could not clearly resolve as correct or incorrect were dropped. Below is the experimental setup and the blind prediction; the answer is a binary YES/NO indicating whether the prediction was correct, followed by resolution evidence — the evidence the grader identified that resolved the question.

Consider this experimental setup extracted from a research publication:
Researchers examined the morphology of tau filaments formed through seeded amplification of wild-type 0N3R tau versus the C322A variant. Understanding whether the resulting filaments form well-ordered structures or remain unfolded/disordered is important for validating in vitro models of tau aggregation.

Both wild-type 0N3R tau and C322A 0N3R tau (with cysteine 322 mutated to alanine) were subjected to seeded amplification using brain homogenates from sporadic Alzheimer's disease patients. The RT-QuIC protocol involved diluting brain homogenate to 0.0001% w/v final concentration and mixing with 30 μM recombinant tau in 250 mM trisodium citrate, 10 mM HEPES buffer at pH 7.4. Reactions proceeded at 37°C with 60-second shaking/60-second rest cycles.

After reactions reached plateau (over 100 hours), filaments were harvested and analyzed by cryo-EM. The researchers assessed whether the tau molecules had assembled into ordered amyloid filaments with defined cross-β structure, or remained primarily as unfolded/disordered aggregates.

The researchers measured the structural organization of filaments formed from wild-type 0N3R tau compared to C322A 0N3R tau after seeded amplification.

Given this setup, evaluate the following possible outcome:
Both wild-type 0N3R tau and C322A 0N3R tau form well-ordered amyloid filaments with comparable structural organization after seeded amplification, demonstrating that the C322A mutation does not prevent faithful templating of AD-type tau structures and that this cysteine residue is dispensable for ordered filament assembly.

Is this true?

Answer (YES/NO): NO